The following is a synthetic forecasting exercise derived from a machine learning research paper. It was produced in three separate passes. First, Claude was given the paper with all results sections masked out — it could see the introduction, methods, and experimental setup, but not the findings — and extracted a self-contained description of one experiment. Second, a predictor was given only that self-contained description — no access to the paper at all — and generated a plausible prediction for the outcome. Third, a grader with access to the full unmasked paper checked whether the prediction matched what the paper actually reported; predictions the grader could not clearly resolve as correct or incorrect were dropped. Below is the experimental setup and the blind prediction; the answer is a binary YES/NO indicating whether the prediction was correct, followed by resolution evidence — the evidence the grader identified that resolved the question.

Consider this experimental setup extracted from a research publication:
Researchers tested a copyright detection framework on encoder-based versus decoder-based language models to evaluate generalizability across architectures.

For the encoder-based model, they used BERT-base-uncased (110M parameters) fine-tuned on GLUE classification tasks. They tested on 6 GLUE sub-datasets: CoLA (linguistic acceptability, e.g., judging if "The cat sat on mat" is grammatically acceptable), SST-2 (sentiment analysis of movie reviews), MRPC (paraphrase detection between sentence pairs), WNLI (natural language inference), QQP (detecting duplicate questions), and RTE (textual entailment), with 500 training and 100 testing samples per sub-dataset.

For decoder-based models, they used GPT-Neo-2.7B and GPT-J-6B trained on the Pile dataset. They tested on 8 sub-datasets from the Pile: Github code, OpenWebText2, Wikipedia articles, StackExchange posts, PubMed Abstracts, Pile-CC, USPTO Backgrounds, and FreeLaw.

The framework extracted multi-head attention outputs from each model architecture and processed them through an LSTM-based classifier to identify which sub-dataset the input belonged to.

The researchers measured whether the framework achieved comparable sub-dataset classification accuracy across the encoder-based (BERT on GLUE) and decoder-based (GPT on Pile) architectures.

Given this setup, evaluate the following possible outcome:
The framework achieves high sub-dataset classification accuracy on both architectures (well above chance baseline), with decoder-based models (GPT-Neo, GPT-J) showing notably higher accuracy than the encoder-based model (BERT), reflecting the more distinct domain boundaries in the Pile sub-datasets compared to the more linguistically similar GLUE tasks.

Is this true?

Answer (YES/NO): YES